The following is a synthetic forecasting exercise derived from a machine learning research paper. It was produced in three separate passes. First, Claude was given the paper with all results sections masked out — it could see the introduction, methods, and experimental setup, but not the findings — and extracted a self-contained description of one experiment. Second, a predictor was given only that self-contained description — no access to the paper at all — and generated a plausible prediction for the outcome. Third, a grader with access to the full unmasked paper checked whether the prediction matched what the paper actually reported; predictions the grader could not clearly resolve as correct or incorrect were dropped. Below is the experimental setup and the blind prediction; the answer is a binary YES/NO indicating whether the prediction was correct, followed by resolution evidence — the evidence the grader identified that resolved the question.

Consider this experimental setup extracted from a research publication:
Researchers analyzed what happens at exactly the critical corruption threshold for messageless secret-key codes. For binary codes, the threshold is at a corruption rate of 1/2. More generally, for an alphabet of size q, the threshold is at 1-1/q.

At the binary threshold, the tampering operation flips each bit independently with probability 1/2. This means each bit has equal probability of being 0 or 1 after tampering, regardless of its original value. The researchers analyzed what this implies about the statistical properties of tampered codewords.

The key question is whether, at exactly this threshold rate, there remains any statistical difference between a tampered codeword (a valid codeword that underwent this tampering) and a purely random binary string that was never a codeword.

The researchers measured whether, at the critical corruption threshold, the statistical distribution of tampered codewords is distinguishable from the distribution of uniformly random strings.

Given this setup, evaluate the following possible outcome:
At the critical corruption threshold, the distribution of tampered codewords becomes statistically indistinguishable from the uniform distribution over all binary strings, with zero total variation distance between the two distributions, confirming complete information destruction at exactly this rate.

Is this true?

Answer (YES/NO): YES